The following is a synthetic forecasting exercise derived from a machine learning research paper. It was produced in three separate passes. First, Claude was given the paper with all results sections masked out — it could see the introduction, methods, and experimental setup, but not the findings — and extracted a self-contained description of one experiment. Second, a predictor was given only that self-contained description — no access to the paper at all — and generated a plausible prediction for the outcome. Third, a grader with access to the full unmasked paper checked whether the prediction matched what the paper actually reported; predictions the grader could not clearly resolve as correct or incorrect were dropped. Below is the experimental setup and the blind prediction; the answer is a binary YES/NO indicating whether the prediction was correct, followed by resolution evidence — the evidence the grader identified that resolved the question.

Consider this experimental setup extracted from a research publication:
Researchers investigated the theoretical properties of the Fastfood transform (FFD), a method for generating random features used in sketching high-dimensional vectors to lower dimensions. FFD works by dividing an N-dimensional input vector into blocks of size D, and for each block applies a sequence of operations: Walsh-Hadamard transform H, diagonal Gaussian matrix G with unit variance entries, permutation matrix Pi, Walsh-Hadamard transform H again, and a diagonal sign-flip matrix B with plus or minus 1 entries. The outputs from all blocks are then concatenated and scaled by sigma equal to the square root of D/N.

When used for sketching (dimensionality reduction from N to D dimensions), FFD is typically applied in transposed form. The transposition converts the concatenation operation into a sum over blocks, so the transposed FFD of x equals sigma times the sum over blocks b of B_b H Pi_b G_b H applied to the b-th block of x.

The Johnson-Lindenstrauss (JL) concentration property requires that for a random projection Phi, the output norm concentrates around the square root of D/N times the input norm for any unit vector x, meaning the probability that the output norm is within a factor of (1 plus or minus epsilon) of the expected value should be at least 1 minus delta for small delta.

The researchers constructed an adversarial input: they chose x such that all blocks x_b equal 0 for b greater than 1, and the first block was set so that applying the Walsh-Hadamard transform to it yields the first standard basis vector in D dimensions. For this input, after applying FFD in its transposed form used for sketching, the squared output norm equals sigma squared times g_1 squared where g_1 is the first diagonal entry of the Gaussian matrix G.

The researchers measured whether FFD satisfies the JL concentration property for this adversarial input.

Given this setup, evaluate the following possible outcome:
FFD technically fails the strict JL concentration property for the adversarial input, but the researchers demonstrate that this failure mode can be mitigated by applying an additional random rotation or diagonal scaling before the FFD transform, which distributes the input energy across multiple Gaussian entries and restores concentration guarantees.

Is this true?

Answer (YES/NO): NO